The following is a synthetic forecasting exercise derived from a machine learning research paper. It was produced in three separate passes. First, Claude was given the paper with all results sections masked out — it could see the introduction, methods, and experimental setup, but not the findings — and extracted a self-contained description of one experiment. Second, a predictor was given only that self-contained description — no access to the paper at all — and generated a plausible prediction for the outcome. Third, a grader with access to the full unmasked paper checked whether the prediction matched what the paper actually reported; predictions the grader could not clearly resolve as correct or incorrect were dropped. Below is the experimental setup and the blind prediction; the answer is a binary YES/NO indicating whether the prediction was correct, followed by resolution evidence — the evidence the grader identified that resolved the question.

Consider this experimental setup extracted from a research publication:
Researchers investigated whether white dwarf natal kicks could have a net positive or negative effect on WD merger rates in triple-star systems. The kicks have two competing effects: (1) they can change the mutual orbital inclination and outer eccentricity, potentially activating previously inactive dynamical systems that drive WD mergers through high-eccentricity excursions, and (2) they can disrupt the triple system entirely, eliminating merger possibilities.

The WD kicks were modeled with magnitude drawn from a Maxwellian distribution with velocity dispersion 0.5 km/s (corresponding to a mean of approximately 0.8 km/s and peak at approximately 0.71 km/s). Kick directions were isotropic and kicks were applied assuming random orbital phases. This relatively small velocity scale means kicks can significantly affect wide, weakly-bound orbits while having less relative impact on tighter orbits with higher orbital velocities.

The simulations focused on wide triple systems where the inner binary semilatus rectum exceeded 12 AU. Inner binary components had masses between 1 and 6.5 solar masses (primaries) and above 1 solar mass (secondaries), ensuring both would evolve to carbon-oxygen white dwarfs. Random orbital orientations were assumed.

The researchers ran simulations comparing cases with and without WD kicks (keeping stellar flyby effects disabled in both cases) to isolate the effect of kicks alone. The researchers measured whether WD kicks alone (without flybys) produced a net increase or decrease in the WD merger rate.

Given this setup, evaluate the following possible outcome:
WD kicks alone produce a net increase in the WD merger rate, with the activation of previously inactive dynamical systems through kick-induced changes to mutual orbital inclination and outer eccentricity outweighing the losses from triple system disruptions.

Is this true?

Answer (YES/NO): YES